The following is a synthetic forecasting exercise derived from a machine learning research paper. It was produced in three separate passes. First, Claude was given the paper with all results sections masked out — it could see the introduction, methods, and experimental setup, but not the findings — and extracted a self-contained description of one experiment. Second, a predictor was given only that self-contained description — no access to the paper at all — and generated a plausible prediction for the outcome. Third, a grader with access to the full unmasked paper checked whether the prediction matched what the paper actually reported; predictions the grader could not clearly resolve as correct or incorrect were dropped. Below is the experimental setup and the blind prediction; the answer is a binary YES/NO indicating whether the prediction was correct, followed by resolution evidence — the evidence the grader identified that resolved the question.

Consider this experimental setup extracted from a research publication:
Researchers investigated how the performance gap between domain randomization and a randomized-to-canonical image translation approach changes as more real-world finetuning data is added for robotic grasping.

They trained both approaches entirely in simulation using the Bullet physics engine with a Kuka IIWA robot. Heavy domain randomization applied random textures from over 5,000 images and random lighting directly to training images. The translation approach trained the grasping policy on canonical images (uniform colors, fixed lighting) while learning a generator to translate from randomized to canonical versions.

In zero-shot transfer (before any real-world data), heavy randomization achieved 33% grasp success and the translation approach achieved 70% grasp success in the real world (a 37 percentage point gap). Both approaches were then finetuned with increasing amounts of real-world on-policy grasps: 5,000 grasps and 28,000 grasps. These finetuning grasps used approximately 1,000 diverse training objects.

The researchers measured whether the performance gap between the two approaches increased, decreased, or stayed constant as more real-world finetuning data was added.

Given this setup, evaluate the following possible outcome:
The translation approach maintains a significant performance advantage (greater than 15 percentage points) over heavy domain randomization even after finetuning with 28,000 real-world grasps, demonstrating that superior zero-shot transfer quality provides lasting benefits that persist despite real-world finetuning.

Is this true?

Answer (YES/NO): NO